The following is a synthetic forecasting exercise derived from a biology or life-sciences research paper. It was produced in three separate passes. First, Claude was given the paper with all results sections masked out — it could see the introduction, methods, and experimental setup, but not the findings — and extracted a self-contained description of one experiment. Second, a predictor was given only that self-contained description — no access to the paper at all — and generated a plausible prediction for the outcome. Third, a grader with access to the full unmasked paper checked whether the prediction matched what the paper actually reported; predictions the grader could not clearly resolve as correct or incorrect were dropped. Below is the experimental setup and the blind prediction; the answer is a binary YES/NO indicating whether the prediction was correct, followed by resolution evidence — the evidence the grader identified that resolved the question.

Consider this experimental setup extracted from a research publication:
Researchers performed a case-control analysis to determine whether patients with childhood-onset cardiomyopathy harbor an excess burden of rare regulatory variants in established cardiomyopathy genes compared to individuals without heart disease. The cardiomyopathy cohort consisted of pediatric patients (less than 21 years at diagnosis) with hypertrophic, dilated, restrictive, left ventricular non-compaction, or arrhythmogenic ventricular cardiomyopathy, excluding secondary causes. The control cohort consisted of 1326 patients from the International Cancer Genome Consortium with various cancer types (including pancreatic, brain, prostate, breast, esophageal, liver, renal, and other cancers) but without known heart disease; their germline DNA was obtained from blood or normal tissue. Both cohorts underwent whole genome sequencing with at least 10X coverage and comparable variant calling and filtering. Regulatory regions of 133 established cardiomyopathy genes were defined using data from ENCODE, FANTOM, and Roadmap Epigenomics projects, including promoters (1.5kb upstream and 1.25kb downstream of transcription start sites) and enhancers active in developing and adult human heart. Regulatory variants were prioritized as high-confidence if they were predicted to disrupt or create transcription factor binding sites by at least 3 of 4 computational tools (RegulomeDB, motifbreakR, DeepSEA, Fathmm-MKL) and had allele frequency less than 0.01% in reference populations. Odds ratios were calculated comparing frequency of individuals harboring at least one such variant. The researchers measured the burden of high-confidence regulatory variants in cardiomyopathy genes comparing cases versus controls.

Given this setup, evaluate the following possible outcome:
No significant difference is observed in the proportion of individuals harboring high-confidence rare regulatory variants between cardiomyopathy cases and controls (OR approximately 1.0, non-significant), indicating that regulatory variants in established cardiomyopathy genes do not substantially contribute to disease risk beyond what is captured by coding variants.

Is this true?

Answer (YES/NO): NO